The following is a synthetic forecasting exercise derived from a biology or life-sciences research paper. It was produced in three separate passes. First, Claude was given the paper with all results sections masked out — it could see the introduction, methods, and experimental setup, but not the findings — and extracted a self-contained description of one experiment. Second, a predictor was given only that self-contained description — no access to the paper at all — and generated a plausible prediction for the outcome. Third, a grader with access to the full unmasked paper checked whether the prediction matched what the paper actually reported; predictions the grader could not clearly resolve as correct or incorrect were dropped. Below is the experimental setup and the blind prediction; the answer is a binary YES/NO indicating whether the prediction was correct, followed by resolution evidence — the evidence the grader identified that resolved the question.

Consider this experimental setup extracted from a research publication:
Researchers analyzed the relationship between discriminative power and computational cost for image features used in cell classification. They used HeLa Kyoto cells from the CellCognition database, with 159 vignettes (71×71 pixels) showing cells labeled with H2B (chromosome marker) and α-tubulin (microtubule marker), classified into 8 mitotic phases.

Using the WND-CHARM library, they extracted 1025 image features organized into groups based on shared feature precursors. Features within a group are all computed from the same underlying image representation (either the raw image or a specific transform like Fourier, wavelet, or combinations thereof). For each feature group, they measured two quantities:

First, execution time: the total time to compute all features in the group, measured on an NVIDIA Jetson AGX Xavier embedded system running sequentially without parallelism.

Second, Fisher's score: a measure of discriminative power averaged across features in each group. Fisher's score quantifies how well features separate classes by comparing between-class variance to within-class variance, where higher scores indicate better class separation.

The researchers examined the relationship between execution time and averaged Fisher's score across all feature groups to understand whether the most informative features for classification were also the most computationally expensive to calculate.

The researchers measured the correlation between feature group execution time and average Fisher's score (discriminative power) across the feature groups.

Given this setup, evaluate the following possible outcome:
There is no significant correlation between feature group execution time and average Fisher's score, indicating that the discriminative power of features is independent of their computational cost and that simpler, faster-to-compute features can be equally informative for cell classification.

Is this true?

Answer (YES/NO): NO